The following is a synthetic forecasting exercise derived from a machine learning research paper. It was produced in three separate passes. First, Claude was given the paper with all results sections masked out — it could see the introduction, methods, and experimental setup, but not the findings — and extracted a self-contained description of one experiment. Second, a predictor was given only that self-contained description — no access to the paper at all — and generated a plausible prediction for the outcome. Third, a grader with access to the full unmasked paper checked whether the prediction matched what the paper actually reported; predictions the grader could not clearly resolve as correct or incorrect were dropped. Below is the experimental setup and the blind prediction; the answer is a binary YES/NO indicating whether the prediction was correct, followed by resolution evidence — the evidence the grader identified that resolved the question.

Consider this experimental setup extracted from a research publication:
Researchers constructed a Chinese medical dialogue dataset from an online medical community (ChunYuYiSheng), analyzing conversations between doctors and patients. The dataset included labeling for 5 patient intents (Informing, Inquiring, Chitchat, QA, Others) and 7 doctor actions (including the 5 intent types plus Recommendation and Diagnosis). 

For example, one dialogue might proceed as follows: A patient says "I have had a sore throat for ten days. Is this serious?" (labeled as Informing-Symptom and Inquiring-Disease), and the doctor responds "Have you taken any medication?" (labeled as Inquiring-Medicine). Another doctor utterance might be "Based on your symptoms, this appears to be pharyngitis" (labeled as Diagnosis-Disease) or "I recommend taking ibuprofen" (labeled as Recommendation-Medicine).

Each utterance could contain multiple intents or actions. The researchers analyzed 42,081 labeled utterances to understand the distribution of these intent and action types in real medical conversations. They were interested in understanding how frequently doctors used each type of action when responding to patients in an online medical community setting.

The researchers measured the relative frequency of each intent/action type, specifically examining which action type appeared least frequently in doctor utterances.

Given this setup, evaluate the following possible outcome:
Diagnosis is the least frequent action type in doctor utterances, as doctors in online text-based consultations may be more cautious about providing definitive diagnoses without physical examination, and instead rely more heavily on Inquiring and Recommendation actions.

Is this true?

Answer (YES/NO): YES